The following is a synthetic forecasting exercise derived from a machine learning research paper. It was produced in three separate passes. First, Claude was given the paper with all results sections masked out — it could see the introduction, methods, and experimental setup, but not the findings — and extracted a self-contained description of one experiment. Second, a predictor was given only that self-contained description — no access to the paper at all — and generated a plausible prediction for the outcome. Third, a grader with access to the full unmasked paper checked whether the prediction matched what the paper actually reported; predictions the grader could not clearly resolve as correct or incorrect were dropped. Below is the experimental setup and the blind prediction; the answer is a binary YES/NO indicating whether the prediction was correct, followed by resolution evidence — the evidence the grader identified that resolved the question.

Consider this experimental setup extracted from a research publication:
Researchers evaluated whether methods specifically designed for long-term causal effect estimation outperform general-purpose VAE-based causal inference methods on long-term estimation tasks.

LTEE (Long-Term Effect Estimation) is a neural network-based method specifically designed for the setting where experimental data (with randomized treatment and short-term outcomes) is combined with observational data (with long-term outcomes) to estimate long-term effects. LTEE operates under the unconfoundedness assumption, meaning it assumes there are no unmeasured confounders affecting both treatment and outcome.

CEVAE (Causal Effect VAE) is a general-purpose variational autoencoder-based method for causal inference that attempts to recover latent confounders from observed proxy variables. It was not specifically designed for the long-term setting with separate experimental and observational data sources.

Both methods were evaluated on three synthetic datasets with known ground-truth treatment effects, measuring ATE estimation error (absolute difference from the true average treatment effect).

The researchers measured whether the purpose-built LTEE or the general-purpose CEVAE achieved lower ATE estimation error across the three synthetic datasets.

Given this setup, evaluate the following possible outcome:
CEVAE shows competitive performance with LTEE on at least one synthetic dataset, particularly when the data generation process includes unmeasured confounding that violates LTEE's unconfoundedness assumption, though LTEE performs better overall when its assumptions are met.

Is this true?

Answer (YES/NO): NO